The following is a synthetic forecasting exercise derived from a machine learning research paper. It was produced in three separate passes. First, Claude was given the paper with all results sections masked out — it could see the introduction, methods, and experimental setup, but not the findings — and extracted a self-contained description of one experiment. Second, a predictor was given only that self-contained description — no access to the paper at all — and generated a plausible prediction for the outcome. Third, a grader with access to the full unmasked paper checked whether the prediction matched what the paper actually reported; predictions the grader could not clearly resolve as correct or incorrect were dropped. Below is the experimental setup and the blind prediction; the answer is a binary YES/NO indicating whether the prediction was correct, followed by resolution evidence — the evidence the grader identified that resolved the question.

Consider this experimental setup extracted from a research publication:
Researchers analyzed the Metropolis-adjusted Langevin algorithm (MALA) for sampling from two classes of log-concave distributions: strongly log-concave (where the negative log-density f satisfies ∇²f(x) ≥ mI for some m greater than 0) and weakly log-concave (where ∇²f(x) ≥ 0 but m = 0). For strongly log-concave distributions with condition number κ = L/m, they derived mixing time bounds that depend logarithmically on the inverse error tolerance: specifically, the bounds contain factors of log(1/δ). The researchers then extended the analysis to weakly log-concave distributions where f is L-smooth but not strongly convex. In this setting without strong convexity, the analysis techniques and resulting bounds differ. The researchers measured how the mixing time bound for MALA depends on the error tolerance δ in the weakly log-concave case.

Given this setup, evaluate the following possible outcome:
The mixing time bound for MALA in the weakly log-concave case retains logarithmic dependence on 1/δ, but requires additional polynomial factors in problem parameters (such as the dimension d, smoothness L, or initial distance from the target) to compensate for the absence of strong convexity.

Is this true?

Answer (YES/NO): NO